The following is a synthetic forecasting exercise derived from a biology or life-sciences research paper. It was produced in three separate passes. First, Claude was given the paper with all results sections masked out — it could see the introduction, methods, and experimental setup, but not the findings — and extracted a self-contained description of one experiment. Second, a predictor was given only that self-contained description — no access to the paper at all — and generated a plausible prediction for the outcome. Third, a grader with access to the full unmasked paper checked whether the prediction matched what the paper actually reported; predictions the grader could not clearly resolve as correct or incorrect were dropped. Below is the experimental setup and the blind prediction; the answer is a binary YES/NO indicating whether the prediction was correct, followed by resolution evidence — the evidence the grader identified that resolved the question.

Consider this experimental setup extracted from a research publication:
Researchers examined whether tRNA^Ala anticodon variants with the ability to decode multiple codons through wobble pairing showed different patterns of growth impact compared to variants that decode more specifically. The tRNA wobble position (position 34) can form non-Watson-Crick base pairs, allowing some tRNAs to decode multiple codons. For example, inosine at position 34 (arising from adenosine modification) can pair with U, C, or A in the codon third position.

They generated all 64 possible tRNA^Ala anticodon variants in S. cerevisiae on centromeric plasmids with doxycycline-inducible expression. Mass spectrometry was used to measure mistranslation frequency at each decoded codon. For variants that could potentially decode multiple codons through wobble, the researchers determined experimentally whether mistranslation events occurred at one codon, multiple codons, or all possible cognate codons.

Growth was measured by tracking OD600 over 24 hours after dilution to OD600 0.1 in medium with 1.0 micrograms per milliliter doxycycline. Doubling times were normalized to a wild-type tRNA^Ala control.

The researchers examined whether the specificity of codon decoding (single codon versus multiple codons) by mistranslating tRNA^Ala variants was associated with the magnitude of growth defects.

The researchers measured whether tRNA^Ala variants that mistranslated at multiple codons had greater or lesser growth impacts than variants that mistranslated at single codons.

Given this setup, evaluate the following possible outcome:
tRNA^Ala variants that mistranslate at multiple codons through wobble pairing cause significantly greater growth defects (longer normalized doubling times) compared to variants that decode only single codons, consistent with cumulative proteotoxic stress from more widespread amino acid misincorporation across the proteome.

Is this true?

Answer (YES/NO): NO